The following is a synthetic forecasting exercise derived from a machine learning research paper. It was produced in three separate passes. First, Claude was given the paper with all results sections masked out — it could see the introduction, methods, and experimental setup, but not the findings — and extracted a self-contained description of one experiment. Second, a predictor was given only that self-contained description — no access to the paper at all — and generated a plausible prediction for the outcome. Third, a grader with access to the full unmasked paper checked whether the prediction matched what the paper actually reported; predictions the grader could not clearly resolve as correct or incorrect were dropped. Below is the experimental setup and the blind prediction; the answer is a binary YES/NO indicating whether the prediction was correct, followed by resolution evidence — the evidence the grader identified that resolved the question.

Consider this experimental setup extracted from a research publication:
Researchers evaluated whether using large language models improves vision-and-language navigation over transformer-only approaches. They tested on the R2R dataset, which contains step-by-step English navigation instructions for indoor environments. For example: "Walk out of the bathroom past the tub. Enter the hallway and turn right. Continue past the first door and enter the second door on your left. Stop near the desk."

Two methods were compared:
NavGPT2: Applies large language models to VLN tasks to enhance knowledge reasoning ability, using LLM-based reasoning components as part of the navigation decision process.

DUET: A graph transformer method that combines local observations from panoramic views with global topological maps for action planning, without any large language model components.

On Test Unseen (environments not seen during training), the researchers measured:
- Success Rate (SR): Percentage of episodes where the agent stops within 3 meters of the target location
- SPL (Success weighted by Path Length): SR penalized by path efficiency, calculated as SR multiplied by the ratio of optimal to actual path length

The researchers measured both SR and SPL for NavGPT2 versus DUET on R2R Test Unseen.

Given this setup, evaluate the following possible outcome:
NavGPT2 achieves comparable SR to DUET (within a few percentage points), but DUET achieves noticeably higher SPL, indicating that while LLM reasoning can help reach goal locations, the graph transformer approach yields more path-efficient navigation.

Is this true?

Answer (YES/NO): NO